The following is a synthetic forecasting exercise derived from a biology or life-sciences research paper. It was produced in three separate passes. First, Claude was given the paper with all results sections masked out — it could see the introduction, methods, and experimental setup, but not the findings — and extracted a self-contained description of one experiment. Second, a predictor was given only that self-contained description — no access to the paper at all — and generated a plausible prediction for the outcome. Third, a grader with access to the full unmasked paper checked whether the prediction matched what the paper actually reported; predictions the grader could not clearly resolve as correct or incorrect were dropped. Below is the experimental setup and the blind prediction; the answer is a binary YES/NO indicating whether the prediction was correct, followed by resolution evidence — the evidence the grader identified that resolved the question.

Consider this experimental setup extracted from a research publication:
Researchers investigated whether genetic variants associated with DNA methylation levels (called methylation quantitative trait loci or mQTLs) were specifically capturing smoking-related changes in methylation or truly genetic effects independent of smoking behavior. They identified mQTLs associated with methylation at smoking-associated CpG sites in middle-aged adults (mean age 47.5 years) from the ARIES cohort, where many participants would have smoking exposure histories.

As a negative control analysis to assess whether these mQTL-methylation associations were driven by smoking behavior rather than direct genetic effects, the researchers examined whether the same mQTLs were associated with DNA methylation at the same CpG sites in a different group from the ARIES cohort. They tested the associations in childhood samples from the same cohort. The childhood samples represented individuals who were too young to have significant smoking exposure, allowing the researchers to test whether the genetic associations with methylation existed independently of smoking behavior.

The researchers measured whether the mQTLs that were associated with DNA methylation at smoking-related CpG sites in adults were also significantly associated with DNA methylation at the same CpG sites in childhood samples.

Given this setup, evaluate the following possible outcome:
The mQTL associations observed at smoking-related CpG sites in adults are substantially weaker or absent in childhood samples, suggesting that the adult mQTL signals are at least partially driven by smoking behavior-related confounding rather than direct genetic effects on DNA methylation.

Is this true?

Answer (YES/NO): NO